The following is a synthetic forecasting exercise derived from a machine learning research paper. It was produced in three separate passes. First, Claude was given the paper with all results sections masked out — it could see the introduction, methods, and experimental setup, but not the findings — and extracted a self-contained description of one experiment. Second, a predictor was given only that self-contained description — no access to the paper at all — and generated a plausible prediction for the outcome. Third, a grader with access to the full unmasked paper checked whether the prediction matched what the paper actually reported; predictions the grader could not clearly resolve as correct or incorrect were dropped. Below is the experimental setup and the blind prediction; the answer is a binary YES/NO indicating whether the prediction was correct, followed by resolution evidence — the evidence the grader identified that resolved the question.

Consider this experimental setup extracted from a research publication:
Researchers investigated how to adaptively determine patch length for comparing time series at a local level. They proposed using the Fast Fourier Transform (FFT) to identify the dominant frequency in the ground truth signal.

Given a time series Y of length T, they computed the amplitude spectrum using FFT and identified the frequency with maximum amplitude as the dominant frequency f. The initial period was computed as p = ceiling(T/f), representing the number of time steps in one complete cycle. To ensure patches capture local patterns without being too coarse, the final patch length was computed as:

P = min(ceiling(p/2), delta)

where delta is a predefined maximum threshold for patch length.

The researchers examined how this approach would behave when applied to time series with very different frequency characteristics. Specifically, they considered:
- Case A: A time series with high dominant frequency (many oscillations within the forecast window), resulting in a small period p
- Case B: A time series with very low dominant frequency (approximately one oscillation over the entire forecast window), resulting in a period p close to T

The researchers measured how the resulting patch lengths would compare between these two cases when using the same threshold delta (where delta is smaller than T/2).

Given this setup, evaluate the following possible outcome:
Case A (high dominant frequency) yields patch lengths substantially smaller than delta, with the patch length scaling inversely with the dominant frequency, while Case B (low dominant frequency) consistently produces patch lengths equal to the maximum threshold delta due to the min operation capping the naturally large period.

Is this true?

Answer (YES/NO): YES